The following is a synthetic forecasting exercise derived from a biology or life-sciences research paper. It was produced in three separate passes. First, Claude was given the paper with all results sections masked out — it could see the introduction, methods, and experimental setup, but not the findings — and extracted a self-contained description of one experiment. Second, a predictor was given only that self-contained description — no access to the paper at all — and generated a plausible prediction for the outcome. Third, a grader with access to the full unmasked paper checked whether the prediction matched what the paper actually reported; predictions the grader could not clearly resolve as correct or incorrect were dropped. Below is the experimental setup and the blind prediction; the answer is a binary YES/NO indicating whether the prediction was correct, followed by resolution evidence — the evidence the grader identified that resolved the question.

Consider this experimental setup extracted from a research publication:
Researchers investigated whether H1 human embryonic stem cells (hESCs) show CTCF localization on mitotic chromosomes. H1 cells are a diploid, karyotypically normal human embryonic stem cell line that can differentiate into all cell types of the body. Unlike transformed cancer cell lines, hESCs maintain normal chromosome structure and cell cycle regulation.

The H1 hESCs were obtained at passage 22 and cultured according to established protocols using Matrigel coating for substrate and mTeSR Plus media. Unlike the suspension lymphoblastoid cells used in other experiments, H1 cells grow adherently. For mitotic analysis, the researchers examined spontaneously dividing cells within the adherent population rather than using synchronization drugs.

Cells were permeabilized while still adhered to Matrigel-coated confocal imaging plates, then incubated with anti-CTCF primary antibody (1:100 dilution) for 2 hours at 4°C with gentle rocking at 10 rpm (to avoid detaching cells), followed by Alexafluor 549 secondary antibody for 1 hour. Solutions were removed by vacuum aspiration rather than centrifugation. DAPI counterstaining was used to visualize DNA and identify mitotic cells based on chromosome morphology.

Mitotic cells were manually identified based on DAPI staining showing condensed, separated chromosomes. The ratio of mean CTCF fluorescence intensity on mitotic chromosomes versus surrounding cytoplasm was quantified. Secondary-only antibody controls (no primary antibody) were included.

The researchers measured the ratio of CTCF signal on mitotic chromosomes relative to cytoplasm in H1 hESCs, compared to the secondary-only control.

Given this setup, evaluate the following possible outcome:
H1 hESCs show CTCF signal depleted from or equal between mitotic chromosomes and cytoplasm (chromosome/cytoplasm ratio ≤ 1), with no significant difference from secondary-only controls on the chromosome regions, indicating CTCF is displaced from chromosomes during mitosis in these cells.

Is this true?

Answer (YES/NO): NO